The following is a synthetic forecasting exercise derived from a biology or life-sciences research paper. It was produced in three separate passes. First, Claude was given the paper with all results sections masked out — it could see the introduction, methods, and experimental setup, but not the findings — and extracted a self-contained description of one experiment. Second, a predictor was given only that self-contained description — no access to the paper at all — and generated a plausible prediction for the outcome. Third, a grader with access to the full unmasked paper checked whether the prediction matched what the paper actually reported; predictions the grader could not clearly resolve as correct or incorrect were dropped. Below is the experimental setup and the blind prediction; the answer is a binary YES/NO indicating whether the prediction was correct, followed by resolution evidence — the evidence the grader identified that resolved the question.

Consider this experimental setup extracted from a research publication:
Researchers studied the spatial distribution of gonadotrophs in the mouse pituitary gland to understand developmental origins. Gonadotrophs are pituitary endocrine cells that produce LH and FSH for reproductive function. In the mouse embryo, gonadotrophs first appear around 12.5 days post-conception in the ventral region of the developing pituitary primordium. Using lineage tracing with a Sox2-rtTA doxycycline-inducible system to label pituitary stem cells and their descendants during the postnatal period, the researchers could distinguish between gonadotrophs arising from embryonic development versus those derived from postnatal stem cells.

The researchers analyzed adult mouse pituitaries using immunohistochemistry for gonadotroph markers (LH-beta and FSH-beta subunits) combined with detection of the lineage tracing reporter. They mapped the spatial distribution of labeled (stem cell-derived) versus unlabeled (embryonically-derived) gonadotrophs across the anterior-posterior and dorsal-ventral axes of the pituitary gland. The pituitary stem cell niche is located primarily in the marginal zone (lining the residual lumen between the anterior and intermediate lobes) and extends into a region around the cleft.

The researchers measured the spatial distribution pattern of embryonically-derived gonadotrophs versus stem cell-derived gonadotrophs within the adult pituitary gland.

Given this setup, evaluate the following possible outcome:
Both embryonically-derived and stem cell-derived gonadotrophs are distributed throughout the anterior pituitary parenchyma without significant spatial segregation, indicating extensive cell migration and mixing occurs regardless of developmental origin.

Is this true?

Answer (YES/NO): NO